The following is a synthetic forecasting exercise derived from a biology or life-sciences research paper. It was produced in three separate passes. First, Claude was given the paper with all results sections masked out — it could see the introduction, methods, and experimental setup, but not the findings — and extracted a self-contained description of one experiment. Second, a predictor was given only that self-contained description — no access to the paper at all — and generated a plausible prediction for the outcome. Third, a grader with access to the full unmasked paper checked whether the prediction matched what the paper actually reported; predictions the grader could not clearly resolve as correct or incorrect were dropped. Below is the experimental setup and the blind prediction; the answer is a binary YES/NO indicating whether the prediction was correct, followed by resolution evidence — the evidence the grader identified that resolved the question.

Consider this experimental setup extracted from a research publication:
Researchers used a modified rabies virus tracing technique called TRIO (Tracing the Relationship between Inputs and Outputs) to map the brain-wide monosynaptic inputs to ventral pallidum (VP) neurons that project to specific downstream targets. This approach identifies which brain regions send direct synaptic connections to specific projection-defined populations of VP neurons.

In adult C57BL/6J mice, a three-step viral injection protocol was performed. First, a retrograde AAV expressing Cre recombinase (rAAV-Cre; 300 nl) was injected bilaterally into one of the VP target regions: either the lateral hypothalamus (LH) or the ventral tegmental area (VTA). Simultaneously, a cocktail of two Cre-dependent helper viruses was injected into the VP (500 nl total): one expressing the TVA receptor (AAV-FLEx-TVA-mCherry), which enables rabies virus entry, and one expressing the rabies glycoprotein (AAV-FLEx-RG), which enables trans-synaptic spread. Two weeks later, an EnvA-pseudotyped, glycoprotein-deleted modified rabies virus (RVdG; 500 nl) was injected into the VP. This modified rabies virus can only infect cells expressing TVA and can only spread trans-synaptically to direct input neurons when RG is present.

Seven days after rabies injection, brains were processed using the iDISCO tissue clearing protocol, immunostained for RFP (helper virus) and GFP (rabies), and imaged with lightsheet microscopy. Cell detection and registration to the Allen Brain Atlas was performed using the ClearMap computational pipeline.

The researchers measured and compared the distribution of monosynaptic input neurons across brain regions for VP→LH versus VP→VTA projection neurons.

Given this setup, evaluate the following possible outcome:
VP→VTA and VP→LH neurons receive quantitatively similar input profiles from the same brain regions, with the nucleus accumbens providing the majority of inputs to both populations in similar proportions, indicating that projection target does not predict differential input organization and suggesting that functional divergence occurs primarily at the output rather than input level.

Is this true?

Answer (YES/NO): NO